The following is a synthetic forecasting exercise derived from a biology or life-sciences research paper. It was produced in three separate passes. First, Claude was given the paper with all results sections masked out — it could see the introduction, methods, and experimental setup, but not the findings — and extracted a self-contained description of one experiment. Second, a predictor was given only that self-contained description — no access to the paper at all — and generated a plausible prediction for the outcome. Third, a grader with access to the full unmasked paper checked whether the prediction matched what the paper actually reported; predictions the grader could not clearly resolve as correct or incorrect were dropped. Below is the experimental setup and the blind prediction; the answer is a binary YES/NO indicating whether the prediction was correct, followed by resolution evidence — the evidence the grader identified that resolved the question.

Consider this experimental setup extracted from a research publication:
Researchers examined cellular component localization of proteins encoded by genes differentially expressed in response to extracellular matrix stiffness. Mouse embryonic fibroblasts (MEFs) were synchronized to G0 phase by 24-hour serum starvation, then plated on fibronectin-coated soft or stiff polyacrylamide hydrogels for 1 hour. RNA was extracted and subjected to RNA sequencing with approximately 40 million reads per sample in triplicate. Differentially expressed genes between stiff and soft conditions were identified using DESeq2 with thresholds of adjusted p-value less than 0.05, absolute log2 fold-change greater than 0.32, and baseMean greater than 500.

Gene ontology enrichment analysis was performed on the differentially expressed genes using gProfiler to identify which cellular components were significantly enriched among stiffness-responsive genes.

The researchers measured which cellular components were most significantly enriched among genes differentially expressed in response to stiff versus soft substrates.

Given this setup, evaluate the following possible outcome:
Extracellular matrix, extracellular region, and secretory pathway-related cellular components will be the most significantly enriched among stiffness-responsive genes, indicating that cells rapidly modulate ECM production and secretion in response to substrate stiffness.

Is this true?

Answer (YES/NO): NO